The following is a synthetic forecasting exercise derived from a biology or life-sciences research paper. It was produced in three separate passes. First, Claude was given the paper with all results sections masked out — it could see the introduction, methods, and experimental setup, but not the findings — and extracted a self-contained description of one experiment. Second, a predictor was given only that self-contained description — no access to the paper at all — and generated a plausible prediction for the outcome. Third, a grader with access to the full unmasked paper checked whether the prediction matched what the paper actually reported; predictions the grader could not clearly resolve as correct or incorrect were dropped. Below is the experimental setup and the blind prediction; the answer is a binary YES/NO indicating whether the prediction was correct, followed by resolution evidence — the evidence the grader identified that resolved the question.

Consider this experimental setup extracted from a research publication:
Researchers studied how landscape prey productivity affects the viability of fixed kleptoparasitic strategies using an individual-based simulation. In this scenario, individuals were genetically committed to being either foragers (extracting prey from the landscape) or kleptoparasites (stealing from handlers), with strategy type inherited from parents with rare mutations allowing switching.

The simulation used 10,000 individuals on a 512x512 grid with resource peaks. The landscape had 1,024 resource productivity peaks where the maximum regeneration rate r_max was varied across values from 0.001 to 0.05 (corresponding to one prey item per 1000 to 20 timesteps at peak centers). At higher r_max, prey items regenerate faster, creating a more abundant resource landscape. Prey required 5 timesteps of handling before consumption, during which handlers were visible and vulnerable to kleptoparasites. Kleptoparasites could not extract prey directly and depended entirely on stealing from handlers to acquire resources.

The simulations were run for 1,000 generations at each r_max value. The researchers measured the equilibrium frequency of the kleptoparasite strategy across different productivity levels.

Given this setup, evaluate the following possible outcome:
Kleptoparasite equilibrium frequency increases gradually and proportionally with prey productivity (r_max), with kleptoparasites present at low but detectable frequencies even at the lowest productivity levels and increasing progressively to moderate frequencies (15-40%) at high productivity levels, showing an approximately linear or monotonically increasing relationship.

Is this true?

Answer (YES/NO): NO